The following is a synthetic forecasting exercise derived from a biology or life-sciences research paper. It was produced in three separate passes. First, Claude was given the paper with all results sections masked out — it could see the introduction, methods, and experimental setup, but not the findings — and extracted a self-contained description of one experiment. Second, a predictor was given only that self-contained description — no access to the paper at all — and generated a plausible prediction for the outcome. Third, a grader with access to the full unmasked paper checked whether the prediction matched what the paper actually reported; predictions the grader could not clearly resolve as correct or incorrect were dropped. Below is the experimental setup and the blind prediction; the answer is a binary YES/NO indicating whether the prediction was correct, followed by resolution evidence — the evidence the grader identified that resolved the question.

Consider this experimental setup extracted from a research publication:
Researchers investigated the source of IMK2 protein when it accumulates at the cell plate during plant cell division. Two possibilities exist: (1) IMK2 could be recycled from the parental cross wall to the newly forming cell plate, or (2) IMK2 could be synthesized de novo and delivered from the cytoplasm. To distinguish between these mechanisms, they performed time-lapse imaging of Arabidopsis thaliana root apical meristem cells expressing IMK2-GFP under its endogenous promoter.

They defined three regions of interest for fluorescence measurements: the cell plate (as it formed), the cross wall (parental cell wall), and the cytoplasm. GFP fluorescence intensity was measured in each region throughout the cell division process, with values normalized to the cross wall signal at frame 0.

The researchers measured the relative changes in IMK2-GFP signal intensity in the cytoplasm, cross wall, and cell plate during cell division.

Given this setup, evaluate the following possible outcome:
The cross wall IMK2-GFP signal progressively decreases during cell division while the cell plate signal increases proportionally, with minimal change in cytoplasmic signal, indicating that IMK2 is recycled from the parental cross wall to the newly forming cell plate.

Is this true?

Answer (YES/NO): NO